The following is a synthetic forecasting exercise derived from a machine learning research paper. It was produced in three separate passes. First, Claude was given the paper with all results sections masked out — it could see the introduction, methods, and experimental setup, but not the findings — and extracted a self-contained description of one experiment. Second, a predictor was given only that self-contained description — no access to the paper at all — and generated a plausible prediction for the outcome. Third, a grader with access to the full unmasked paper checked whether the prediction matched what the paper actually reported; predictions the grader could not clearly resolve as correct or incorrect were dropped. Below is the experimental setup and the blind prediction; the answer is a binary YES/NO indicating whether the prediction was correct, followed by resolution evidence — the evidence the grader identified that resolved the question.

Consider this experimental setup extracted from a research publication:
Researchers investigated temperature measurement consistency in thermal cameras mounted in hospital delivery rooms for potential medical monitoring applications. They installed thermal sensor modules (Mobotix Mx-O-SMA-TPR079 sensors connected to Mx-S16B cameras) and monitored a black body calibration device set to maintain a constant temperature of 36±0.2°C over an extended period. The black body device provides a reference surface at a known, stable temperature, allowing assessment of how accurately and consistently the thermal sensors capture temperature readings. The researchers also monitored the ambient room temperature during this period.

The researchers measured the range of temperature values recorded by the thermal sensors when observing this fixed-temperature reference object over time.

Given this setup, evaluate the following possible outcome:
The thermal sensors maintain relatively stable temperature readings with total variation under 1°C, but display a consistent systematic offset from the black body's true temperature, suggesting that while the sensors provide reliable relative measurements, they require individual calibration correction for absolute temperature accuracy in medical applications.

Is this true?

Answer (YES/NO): NO